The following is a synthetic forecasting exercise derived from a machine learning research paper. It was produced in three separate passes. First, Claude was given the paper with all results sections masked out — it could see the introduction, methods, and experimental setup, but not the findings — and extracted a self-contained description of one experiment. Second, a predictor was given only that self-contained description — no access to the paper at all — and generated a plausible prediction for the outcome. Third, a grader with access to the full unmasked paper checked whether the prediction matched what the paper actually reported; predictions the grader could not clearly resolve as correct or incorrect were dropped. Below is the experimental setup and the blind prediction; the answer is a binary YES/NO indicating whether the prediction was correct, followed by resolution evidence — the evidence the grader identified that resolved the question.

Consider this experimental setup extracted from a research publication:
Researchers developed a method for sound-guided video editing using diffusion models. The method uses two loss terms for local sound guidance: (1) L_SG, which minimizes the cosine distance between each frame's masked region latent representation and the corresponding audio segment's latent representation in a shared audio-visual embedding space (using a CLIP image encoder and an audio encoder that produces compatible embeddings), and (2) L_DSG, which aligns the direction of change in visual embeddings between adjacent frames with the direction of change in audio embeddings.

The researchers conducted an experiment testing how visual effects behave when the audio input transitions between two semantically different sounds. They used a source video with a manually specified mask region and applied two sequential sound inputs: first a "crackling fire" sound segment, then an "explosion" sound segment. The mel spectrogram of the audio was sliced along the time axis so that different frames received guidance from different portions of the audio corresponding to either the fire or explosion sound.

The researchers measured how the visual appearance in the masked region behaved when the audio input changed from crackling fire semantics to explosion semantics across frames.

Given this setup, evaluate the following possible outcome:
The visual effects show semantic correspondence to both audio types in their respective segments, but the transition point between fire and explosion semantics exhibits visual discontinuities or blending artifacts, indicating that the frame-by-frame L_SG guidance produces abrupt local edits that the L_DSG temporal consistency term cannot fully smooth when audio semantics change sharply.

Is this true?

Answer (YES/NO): NO